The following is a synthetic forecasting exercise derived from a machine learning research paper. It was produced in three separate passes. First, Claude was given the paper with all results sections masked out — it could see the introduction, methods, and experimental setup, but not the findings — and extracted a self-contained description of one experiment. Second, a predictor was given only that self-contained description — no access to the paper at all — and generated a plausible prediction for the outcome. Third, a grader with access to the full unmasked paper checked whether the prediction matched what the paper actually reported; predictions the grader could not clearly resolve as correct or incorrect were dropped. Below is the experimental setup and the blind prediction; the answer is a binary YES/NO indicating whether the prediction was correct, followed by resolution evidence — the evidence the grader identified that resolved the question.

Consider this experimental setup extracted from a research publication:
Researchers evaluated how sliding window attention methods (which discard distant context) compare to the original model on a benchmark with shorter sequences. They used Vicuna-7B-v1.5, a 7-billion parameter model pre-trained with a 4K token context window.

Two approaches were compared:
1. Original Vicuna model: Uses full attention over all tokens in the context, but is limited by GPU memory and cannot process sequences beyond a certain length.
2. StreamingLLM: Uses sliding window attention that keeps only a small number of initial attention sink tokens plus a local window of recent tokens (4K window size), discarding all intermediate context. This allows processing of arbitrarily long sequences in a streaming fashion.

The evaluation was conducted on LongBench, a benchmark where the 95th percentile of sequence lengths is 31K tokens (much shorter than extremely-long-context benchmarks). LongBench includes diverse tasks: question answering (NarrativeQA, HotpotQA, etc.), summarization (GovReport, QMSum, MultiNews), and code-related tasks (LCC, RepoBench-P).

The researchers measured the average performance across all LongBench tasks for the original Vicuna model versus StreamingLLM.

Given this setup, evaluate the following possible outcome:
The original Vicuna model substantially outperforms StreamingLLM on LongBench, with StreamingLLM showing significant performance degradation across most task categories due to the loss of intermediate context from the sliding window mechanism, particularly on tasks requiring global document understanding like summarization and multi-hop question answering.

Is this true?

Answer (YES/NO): NO